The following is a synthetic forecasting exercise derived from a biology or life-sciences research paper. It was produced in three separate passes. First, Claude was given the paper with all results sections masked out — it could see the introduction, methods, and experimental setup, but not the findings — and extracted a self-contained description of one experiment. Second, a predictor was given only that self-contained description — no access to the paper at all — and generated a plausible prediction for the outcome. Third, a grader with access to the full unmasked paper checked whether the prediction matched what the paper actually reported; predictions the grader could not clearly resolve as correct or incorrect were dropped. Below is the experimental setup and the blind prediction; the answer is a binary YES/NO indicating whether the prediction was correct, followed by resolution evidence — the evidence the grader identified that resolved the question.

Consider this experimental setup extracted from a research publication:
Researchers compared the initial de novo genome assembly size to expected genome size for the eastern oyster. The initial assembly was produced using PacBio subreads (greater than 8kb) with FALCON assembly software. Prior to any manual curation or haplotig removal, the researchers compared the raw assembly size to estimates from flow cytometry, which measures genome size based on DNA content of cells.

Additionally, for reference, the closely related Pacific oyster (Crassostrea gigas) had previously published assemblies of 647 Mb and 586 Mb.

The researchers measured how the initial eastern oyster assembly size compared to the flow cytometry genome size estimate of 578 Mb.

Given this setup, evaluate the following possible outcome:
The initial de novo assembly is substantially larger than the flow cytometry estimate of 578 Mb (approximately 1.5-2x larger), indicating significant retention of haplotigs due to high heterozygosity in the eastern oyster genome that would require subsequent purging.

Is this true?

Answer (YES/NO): NO